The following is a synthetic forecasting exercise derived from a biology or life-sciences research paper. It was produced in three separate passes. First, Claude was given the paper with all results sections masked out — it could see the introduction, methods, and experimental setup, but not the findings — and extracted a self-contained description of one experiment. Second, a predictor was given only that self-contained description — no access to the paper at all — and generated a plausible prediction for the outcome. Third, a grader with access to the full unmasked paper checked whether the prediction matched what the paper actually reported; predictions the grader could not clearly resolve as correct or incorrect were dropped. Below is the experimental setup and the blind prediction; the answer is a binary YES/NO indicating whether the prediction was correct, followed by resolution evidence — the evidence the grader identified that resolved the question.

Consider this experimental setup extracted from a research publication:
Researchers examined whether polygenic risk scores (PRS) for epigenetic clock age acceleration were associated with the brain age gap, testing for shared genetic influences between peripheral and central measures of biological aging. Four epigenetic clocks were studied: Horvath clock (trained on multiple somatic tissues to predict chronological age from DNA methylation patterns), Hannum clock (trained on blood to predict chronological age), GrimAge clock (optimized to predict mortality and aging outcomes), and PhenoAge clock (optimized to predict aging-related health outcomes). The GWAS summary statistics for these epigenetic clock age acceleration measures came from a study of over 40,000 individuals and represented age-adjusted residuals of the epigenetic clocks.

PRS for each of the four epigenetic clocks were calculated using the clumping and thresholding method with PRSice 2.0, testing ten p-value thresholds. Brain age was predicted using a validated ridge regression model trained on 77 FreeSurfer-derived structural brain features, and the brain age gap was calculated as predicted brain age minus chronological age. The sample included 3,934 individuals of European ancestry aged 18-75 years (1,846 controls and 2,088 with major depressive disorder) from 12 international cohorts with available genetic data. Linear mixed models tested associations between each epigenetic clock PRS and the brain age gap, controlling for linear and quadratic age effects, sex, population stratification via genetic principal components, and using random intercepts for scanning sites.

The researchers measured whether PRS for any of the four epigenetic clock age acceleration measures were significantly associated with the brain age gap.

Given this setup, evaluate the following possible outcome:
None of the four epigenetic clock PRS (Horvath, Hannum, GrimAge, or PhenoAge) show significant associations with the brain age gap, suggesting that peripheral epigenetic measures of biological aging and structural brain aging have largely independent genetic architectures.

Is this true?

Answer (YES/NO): NO